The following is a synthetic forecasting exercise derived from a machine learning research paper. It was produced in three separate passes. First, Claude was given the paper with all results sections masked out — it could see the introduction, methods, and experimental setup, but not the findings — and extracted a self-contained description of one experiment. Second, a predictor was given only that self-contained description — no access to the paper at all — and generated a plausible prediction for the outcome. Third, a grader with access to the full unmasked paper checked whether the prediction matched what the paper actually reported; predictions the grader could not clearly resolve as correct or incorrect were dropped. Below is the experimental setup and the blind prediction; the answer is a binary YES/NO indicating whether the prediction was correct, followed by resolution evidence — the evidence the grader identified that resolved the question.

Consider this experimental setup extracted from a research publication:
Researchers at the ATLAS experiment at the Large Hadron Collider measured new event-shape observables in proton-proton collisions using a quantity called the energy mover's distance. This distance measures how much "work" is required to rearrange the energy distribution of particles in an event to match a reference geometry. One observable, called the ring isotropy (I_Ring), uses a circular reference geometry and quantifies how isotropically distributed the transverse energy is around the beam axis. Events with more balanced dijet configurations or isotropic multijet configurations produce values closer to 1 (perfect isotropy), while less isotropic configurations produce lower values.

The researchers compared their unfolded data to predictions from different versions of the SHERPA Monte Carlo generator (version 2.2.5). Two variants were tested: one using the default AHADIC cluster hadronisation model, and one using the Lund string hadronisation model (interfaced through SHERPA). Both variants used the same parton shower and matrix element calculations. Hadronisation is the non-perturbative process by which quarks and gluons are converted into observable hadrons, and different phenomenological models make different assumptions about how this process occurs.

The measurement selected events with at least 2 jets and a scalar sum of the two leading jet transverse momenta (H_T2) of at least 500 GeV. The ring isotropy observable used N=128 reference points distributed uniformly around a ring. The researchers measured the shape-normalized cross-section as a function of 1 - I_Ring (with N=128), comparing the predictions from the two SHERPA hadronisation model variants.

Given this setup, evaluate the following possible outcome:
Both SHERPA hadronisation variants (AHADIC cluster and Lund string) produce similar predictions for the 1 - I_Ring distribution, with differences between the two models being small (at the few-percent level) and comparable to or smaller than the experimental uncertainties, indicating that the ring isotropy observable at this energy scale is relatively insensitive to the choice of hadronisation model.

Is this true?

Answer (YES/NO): YES